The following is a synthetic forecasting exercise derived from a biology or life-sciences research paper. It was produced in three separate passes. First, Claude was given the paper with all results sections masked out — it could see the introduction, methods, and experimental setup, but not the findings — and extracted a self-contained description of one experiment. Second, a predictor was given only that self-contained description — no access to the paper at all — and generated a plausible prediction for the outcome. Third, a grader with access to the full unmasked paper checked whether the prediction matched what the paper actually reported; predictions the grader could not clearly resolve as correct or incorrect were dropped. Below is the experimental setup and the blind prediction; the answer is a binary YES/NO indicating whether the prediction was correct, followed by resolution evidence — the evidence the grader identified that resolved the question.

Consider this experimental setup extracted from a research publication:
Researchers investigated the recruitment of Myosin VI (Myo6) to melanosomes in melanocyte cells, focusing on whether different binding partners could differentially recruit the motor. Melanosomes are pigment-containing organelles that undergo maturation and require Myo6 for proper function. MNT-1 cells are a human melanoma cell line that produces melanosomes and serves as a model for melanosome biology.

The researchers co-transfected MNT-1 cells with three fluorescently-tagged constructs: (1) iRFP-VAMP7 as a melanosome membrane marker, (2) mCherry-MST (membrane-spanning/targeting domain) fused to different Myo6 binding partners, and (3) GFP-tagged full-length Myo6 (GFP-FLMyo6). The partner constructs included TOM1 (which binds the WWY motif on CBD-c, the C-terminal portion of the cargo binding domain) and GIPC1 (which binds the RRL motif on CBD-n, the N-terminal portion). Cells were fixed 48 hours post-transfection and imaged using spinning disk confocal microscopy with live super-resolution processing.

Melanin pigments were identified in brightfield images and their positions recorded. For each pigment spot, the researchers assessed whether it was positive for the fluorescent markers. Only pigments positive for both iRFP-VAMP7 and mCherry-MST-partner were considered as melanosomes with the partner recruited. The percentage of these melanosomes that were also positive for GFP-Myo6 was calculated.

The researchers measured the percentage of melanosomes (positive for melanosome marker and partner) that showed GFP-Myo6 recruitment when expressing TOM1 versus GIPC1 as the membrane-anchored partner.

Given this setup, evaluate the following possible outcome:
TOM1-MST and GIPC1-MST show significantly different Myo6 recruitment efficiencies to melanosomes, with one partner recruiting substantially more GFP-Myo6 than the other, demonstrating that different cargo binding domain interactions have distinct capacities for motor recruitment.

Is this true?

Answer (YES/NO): YES